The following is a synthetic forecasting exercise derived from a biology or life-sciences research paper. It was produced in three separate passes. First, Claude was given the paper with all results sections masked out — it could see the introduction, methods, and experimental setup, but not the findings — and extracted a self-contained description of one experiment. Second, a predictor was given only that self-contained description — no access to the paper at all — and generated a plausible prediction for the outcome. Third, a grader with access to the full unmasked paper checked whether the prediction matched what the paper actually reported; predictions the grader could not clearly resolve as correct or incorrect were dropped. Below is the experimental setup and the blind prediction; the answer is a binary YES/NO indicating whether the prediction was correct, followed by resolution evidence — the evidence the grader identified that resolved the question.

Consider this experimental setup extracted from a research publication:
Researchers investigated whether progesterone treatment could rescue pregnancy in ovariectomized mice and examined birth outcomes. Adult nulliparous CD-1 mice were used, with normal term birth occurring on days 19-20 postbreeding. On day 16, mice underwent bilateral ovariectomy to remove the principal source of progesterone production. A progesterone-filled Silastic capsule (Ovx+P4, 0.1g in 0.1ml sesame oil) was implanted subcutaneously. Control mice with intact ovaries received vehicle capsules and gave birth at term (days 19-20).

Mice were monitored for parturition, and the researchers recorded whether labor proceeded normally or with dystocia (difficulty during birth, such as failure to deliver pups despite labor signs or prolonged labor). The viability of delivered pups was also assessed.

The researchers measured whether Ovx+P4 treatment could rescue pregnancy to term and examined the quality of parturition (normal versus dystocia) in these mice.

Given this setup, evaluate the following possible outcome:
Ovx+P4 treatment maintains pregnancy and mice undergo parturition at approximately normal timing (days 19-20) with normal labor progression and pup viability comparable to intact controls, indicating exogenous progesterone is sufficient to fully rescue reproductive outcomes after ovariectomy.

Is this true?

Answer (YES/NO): NO